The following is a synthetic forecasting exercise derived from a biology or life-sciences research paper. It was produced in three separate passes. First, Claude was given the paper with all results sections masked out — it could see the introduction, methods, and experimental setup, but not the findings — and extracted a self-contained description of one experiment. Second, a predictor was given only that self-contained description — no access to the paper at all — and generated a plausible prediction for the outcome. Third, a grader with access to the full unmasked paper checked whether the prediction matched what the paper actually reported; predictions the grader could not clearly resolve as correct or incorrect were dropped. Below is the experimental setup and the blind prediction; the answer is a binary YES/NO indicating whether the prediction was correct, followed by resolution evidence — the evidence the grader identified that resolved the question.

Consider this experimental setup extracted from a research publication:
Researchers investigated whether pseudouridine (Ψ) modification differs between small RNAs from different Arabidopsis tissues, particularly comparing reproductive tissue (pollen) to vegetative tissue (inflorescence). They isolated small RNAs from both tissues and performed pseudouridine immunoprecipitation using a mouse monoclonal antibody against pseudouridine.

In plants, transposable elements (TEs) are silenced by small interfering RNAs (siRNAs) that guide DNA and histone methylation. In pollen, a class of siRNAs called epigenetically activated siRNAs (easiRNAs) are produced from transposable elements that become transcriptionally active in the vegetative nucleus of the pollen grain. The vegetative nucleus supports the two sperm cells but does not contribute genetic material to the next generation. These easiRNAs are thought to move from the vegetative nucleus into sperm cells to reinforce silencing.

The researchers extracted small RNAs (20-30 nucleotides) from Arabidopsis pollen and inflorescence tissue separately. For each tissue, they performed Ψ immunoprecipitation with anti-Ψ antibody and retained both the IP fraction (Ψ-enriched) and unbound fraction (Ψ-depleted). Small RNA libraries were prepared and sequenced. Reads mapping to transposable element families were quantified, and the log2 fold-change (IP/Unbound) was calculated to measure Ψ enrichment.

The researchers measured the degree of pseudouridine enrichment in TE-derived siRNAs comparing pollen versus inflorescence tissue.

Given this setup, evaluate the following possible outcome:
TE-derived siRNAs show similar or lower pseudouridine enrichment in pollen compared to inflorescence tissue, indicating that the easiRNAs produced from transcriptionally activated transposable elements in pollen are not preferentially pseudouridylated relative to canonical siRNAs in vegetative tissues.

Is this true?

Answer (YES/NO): NO